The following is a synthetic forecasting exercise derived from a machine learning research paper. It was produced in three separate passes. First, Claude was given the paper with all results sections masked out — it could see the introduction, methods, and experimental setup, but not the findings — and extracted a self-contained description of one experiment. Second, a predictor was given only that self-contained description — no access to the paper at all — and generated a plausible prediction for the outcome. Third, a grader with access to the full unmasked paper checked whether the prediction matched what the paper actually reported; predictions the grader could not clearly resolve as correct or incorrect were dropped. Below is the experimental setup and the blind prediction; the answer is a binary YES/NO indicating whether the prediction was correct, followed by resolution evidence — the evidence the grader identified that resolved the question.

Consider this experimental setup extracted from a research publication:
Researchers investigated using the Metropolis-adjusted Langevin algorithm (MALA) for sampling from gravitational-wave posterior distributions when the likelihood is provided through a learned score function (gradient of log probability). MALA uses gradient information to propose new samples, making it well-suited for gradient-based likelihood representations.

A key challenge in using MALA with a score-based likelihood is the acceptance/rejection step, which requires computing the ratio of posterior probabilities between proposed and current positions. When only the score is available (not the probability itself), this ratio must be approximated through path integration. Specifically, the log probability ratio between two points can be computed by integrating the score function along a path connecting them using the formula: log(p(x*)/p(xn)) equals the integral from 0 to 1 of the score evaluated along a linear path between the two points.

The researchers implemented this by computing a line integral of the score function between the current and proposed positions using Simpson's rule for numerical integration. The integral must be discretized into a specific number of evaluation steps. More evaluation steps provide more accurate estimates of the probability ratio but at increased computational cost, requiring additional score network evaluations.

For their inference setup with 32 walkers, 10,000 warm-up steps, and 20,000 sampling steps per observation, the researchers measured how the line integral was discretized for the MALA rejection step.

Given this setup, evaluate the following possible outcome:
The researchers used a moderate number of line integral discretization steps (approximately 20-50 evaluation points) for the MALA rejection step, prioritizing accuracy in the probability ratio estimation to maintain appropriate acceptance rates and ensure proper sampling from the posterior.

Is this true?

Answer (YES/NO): NO